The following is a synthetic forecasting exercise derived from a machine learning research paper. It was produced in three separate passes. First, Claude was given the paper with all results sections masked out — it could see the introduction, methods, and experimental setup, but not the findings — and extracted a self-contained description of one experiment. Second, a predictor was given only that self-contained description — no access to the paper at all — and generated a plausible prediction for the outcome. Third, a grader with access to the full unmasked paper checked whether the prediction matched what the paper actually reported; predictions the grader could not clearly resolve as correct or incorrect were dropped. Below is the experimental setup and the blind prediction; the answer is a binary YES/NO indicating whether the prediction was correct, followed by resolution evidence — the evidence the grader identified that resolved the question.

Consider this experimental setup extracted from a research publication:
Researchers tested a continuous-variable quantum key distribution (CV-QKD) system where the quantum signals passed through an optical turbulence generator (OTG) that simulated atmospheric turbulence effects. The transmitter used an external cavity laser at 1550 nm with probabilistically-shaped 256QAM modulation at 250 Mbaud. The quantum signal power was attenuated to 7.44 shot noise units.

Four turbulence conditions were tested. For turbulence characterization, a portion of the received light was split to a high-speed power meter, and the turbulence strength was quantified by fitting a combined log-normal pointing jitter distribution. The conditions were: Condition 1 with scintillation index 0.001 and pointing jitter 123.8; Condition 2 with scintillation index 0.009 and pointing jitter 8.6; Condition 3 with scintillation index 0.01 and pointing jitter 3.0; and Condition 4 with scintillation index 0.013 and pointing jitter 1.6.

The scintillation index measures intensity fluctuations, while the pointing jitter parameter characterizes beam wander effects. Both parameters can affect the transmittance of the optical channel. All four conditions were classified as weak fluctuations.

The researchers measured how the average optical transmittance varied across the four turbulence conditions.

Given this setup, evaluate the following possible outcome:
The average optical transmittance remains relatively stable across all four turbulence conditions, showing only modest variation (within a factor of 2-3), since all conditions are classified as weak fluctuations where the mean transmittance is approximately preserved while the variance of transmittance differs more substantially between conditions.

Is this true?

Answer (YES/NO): YES